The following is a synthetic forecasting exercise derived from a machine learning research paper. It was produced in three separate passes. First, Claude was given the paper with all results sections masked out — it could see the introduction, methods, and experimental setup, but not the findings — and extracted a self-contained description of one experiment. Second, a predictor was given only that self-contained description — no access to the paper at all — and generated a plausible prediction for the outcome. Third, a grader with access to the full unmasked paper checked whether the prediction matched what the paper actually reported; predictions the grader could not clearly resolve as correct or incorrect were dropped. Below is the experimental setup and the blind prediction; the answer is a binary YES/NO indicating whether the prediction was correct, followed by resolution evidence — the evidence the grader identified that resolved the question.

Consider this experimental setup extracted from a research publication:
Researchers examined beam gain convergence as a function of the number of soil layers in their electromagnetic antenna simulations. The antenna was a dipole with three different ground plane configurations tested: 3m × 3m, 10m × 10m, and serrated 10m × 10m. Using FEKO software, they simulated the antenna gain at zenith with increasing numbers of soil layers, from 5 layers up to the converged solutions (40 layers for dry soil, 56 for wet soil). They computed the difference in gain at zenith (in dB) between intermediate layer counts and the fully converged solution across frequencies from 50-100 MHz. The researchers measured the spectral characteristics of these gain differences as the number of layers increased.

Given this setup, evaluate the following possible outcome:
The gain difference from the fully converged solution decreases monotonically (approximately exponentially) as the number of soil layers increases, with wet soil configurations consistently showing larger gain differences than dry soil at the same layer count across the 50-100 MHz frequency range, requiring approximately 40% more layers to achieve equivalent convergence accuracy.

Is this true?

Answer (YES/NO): NO